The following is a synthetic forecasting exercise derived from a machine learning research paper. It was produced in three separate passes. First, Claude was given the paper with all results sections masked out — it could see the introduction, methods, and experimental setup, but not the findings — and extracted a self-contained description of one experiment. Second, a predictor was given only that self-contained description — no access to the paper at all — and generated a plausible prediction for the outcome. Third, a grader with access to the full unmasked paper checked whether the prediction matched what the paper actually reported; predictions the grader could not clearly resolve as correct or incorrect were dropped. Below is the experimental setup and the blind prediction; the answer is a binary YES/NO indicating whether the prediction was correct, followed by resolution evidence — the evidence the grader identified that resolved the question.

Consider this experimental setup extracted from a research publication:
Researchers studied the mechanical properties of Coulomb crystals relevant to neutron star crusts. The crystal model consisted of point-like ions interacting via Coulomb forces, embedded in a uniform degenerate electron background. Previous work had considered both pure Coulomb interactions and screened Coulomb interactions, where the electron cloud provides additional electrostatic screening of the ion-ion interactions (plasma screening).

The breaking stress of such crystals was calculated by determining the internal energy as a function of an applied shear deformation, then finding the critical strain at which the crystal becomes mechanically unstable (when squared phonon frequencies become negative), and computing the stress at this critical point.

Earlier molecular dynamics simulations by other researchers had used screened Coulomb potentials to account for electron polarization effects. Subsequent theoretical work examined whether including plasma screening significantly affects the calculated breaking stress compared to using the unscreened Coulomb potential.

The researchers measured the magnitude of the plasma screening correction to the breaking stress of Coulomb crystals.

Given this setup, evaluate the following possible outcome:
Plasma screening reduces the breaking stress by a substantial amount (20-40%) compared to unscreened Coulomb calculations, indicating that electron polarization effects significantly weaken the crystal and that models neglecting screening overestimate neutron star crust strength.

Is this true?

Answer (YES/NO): NO